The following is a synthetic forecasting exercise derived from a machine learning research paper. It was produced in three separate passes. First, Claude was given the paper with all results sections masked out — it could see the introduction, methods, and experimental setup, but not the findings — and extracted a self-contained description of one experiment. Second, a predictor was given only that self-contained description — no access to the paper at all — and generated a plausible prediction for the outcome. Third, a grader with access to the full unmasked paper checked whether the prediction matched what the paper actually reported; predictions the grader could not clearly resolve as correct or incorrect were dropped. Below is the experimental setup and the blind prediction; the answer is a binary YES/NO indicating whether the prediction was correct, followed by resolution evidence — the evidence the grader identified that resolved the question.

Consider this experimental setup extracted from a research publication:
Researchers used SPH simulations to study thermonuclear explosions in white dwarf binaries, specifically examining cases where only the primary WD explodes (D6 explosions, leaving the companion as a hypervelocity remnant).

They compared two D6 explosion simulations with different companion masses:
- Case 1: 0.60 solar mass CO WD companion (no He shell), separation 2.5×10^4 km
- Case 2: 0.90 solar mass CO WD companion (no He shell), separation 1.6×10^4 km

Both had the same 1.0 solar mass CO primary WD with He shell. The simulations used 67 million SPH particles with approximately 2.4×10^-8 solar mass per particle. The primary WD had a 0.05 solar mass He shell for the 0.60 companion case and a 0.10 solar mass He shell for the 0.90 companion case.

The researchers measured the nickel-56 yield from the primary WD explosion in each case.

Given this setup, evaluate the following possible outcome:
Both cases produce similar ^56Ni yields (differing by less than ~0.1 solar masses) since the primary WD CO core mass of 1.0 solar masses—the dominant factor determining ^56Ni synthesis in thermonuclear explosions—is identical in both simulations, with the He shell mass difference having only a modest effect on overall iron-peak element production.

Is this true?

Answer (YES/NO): YES